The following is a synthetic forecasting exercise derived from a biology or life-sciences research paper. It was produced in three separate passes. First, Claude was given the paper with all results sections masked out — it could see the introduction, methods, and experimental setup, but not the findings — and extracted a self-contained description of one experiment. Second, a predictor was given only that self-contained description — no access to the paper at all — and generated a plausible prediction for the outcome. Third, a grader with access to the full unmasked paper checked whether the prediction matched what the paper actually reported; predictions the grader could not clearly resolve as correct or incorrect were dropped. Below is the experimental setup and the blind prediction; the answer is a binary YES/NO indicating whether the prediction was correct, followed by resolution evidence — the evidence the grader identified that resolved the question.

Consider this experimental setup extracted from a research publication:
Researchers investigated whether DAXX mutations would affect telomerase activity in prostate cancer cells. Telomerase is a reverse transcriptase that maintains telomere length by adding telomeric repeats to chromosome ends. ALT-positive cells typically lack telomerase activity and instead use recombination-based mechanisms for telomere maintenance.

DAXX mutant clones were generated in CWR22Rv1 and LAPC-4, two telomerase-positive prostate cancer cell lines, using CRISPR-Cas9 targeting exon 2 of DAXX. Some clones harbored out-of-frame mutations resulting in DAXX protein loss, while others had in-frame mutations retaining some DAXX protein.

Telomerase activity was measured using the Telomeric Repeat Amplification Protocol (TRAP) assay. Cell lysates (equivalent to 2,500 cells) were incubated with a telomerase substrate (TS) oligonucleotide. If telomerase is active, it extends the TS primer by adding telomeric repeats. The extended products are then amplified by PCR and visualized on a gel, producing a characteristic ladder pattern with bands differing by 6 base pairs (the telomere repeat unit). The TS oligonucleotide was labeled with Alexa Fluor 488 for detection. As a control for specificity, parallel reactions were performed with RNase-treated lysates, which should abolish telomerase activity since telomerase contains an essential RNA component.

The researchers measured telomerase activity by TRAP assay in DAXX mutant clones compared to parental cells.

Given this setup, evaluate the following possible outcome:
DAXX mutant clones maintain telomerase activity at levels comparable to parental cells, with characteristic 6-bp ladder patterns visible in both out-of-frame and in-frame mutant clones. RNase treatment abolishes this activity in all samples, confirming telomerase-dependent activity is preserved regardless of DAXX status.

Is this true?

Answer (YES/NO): YES